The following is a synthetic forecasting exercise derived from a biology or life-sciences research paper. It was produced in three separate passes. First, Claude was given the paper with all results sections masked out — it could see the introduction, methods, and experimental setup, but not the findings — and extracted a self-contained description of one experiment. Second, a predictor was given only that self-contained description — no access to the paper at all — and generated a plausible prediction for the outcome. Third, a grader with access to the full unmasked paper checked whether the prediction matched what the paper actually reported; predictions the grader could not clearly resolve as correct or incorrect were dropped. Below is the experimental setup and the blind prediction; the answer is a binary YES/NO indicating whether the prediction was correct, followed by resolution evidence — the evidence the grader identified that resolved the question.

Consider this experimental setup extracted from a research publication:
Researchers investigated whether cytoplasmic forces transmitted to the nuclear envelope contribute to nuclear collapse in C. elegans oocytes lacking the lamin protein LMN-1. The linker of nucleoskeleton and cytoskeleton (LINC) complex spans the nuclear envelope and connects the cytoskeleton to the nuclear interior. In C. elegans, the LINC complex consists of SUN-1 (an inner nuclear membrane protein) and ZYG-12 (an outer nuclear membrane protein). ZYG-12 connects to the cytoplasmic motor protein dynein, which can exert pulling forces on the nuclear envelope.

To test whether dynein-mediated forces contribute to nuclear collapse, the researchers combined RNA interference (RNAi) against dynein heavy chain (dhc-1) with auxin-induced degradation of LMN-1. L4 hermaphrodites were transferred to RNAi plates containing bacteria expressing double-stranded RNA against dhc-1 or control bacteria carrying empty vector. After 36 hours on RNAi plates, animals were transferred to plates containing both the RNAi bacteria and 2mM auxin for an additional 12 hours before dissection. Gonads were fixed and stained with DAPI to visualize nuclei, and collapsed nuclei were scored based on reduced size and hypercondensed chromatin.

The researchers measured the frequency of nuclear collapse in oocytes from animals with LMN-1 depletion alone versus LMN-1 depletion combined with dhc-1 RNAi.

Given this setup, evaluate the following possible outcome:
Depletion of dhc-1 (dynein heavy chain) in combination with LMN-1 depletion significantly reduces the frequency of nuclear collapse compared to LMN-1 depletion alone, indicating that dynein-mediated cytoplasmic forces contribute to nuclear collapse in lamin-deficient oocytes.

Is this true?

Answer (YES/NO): YES